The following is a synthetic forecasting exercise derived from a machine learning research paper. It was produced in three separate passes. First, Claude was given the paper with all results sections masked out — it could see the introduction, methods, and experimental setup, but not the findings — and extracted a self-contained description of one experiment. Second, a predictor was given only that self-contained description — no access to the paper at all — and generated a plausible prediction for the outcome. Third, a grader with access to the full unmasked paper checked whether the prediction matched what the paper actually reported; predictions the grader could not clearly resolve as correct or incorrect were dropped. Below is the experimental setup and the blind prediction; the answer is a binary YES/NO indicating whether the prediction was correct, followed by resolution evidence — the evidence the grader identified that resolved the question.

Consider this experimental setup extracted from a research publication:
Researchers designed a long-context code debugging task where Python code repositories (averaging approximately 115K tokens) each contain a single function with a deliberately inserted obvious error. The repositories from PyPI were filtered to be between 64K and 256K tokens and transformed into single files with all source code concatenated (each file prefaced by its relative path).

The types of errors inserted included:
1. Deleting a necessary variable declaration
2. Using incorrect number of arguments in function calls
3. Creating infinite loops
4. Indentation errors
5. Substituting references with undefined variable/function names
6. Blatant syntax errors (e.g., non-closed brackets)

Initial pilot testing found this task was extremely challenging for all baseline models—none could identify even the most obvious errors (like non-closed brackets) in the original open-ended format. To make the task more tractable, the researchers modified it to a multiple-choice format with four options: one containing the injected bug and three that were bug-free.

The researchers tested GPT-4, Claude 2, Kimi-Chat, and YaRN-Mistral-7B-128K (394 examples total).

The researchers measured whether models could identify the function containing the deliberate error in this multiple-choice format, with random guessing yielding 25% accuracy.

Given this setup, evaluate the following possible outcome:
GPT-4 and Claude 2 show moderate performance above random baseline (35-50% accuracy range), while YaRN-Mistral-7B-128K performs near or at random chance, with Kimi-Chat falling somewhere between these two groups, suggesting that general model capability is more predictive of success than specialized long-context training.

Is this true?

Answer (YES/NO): NO